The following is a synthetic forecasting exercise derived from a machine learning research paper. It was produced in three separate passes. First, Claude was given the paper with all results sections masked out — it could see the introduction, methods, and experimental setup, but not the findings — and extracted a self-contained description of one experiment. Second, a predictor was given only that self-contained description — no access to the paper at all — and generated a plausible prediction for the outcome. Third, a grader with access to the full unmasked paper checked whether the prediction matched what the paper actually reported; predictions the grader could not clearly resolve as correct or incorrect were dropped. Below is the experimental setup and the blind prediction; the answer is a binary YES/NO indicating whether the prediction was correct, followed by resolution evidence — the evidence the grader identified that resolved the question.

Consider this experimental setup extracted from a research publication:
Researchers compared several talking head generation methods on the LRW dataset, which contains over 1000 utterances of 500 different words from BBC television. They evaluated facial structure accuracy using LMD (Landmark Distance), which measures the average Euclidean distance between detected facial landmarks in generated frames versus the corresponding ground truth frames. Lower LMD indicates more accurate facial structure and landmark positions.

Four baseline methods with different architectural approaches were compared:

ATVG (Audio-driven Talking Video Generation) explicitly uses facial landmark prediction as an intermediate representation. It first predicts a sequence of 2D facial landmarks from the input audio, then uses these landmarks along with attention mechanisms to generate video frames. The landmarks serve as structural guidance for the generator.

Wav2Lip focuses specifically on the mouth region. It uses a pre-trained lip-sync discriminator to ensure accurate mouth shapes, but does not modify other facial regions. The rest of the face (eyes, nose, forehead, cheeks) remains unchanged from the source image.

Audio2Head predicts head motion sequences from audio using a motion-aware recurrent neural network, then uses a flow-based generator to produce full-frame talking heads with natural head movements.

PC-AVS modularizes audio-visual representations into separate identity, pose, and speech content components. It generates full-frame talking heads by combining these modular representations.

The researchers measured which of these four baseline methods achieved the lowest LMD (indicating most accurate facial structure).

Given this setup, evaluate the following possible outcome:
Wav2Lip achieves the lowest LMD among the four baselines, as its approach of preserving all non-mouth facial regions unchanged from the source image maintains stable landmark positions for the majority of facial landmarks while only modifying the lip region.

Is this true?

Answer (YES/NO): NO